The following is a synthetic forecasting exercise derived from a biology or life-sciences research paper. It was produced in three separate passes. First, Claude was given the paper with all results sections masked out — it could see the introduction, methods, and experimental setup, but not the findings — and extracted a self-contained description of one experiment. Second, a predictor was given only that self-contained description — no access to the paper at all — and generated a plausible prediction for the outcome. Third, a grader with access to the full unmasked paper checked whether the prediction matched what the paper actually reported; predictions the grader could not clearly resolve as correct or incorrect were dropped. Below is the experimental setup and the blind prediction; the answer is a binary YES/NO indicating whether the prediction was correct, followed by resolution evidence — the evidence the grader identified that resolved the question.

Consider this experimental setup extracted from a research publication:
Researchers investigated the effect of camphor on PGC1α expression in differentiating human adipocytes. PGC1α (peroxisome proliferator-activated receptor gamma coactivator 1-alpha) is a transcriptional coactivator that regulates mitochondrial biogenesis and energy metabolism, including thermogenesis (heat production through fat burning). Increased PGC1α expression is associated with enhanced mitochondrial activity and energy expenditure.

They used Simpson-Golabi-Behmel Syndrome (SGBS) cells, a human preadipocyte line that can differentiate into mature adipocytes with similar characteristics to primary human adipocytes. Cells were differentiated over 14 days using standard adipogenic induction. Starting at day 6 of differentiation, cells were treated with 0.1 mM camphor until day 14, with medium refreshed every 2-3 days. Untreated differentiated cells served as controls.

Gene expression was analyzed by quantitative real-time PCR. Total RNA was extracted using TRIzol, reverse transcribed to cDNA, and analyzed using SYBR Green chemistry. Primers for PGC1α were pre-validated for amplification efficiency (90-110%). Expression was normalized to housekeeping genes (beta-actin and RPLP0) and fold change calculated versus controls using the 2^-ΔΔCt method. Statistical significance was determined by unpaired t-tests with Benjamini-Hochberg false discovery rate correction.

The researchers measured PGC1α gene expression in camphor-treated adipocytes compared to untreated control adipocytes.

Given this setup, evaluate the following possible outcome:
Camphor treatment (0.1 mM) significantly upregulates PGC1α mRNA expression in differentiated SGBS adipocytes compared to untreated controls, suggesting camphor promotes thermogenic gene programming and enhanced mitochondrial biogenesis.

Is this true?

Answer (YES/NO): NO